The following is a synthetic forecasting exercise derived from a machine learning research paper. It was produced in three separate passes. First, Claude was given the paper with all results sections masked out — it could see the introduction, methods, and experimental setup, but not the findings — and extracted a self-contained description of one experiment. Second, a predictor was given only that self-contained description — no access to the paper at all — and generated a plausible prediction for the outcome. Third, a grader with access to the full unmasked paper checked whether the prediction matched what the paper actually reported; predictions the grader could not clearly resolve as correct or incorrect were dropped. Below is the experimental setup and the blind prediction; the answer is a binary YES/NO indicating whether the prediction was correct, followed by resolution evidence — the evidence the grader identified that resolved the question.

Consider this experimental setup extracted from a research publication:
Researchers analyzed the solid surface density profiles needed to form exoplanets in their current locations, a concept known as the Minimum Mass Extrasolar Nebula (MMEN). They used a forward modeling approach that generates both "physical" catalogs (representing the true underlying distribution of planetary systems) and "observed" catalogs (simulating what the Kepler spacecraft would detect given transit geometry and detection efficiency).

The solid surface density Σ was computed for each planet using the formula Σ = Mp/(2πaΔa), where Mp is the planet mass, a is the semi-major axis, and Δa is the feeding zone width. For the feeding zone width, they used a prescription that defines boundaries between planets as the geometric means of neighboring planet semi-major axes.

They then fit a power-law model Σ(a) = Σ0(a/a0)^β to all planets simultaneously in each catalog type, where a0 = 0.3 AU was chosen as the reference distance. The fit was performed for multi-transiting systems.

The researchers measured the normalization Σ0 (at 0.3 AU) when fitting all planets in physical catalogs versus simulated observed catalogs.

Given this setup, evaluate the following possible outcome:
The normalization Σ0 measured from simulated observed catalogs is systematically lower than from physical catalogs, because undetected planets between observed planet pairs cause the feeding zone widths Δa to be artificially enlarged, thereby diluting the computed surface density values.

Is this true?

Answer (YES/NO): NO